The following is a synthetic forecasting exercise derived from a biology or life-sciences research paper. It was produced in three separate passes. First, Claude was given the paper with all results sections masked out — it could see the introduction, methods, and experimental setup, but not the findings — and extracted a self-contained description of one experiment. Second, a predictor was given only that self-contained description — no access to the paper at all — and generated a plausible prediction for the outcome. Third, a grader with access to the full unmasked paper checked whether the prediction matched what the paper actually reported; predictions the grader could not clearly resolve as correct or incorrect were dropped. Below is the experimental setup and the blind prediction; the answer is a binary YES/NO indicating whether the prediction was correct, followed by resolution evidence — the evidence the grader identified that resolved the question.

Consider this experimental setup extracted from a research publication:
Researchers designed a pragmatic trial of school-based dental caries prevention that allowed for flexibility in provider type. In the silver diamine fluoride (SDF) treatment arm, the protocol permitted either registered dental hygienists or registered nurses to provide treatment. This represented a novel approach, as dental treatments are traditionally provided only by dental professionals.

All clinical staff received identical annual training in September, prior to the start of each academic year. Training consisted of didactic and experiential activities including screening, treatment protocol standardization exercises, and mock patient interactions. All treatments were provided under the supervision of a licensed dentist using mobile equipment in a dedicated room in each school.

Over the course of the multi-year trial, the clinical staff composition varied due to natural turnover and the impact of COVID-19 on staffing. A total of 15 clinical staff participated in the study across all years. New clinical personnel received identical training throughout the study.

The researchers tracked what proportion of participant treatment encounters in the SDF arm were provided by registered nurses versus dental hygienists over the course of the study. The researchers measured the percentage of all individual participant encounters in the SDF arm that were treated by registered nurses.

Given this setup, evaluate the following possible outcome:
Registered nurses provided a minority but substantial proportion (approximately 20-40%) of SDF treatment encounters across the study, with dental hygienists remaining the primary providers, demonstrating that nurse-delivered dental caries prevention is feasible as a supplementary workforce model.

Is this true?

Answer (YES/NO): NO